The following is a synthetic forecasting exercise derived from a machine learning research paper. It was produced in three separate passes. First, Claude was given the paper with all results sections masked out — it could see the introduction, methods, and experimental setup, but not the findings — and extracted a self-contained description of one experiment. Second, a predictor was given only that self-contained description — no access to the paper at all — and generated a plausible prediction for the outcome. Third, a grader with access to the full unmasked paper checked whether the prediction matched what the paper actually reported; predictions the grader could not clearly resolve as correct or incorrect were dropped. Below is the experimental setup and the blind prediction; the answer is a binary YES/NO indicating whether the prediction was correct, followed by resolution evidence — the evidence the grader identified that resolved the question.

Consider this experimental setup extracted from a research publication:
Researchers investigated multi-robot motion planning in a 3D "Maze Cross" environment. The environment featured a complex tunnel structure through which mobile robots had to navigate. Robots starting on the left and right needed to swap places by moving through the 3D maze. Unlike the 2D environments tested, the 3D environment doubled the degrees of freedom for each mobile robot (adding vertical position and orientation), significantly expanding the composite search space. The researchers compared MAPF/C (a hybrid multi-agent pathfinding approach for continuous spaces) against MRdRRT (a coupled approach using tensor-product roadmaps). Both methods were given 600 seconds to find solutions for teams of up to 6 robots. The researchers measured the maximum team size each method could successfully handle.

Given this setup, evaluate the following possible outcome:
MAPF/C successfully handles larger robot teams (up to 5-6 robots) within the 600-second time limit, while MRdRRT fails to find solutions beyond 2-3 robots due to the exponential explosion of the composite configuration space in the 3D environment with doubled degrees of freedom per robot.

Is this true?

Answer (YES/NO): NO